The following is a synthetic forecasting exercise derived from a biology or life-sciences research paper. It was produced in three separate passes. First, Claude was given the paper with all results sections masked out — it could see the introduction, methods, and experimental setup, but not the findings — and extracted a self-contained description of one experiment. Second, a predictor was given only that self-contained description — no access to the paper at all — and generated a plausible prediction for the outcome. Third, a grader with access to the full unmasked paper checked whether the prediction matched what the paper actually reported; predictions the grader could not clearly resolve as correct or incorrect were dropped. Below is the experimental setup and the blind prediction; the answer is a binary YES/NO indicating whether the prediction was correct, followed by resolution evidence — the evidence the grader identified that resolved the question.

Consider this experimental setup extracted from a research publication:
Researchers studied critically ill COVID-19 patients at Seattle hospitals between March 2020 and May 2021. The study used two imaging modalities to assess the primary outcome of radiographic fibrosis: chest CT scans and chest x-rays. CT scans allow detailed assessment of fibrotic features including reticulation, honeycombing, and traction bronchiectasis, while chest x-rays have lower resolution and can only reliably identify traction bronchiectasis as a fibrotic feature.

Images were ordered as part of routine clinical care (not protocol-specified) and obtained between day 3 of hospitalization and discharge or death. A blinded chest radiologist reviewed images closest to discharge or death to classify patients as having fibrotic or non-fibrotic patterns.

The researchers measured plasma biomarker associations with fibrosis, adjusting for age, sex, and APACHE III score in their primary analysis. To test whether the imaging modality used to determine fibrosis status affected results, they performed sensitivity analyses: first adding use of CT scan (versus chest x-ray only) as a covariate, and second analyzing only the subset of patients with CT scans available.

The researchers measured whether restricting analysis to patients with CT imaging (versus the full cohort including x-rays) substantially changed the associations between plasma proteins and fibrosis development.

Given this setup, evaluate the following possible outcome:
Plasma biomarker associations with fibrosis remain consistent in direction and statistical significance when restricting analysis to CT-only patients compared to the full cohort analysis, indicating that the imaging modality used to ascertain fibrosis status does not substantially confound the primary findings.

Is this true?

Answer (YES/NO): YES